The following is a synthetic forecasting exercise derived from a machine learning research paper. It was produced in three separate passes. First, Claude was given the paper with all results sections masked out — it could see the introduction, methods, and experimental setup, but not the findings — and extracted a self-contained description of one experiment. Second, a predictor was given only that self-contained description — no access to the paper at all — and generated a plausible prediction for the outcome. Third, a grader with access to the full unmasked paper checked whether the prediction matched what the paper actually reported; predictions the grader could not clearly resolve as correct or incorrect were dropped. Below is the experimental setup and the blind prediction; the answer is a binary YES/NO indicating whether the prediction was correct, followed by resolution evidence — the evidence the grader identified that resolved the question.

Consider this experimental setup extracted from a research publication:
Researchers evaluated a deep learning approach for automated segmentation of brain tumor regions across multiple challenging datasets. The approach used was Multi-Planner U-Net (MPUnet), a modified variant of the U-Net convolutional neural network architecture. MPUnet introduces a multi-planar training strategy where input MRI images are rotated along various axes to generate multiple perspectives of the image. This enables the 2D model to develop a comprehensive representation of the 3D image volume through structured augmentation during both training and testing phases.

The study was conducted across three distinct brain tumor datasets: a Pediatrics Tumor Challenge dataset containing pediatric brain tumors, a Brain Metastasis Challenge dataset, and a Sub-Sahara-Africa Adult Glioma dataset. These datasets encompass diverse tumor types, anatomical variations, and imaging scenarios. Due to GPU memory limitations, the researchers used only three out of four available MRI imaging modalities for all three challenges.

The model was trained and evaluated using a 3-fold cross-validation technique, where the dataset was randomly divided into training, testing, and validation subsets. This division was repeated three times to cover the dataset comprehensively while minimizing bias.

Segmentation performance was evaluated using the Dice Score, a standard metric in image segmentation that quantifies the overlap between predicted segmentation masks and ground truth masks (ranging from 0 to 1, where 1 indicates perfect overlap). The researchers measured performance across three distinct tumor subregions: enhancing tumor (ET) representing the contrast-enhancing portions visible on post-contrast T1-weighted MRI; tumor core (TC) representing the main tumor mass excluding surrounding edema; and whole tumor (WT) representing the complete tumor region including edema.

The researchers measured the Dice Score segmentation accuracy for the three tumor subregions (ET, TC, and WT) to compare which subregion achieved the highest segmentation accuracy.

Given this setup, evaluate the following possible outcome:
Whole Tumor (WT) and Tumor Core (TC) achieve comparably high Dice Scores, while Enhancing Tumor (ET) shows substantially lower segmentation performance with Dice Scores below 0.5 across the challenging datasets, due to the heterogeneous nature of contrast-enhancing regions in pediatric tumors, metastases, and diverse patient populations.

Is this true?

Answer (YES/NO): NO